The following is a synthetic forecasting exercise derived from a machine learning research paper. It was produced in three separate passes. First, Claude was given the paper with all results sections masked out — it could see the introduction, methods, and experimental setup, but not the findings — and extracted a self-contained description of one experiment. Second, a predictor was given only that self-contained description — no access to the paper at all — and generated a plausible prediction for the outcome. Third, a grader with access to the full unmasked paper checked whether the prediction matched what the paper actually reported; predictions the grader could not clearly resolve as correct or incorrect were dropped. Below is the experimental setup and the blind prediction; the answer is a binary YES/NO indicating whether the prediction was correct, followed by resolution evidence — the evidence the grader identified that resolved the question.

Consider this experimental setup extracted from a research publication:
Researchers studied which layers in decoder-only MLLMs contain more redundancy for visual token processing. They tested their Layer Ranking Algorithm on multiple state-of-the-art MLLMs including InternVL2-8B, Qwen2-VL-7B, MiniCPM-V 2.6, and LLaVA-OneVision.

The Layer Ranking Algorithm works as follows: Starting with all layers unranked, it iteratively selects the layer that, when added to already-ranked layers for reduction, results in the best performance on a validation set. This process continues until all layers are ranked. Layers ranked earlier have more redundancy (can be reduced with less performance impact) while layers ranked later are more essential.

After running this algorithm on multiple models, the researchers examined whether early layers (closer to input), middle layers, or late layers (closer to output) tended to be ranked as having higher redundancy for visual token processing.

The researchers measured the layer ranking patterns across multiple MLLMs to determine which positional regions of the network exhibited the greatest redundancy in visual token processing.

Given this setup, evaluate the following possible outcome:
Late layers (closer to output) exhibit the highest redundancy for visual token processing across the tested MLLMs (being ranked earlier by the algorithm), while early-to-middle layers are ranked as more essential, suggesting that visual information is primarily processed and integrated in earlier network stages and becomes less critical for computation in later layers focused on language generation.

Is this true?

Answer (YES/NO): YES